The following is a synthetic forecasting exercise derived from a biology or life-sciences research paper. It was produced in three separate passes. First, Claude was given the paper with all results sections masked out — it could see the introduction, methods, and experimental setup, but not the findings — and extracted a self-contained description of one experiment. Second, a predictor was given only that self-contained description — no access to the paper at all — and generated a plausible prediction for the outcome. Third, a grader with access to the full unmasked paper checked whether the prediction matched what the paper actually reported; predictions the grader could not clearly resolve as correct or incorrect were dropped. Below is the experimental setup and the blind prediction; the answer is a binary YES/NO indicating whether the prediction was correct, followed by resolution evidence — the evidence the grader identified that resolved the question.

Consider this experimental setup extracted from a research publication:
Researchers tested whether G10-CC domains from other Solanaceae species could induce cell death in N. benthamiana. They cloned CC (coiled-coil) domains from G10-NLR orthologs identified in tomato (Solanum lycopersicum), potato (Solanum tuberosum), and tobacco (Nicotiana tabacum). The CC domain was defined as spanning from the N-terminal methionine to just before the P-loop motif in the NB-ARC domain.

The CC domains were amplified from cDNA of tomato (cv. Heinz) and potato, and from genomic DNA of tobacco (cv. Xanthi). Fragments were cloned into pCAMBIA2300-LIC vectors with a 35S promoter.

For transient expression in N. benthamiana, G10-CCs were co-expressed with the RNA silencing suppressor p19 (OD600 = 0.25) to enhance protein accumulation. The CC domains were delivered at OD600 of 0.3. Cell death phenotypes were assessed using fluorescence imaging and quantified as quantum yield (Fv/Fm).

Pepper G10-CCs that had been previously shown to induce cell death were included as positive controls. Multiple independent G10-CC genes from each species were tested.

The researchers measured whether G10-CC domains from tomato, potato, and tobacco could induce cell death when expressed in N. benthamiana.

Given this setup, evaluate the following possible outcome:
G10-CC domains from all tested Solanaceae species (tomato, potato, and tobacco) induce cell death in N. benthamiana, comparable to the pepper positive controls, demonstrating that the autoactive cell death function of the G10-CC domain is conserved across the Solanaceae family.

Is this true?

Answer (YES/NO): NO